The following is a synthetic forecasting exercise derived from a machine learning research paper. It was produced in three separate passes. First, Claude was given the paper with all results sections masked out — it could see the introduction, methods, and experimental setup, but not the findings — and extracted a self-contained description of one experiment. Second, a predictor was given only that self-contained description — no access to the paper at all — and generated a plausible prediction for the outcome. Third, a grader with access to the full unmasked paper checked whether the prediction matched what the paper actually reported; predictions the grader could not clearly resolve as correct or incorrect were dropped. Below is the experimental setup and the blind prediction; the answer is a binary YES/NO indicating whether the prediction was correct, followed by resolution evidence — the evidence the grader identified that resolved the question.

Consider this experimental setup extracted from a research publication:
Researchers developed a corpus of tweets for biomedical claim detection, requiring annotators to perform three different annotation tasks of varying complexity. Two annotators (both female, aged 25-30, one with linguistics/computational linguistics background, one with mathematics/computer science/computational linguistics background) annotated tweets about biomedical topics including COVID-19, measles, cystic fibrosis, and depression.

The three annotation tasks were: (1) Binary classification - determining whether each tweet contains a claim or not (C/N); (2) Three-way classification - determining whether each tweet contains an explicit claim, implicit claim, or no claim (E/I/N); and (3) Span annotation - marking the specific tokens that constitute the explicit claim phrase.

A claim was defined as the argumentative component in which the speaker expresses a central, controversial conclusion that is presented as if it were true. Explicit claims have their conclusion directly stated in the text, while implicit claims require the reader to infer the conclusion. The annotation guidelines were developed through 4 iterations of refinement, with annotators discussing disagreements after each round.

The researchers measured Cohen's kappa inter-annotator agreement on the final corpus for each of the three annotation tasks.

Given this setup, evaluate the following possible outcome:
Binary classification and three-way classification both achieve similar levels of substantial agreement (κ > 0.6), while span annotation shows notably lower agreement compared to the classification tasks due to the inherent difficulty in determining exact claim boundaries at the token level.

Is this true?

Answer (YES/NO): NO